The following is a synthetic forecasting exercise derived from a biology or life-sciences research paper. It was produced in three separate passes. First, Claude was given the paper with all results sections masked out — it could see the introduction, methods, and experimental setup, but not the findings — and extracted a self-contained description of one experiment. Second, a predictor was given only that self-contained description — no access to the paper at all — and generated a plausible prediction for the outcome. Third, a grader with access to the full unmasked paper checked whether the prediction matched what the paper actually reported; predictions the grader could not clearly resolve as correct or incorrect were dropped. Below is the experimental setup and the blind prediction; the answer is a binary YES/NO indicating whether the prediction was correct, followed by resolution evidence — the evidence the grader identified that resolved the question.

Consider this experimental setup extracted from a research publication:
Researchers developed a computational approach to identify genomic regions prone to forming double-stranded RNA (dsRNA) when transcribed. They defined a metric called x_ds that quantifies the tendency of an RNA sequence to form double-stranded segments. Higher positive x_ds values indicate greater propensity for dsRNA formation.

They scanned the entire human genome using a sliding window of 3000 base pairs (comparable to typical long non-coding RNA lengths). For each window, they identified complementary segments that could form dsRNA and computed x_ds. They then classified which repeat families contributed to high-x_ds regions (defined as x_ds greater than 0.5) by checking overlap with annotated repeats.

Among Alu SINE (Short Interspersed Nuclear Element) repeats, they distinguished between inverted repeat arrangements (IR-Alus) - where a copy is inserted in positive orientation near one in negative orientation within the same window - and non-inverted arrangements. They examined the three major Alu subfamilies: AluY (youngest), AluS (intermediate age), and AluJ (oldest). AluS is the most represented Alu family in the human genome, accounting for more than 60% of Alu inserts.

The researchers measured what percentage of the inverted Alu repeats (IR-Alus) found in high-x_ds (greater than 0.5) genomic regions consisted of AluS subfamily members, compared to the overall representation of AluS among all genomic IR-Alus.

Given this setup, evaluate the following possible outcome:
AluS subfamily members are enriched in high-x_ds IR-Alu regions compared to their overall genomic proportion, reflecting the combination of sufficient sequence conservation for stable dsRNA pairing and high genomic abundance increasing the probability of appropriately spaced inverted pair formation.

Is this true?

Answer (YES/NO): YES